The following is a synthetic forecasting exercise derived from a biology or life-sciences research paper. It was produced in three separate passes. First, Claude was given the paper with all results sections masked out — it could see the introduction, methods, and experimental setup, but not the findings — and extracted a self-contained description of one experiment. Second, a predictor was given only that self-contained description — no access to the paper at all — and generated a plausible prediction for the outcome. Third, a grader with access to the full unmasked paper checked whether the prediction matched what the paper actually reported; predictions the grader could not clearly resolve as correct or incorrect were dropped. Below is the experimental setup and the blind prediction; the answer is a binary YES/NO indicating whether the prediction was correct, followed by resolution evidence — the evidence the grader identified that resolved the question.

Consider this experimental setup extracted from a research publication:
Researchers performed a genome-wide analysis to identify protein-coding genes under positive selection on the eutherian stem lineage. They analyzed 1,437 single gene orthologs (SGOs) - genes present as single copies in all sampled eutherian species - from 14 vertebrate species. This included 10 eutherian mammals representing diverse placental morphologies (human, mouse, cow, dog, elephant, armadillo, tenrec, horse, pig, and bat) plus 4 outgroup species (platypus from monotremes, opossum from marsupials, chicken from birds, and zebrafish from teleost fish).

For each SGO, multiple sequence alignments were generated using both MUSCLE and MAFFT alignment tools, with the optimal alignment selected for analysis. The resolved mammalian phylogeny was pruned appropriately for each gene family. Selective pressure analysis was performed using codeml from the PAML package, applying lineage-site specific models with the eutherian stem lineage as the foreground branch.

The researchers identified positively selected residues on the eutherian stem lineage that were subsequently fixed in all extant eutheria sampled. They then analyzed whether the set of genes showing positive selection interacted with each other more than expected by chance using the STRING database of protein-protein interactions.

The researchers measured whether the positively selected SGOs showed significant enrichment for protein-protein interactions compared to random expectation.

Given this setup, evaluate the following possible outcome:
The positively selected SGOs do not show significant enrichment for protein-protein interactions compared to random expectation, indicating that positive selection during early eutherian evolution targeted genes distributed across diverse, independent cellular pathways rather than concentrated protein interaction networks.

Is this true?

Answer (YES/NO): NO